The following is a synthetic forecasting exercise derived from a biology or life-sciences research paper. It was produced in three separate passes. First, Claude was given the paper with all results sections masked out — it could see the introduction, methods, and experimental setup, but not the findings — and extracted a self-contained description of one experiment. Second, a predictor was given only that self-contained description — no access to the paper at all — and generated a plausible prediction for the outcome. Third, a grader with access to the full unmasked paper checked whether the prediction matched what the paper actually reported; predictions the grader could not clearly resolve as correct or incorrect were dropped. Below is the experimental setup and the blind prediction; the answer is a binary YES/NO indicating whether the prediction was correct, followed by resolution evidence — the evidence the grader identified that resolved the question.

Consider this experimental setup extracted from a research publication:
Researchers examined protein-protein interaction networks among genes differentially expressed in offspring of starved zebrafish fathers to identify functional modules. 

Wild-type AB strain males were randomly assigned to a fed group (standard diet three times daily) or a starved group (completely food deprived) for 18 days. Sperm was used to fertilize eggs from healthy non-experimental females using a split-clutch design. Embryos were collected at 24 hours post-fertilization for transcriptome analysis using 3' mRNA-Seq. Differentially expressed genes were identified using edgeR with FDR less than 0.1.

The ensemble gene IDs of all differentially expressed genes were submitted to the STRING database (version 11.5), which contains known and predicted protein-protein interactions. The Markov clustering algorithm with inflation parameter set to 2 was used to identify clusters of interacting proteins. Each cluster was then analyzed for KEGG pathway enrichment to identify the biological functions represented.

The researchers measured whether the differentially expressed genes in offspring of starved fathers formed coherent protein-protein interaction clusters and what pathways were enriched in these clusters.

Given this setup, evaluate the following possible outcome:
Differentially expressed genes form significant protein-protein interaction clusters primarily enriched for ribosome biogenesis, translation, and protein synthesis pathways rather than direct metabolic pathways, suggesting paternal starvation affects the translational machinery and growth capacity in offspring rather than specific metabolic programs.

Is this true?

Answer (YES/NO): NO